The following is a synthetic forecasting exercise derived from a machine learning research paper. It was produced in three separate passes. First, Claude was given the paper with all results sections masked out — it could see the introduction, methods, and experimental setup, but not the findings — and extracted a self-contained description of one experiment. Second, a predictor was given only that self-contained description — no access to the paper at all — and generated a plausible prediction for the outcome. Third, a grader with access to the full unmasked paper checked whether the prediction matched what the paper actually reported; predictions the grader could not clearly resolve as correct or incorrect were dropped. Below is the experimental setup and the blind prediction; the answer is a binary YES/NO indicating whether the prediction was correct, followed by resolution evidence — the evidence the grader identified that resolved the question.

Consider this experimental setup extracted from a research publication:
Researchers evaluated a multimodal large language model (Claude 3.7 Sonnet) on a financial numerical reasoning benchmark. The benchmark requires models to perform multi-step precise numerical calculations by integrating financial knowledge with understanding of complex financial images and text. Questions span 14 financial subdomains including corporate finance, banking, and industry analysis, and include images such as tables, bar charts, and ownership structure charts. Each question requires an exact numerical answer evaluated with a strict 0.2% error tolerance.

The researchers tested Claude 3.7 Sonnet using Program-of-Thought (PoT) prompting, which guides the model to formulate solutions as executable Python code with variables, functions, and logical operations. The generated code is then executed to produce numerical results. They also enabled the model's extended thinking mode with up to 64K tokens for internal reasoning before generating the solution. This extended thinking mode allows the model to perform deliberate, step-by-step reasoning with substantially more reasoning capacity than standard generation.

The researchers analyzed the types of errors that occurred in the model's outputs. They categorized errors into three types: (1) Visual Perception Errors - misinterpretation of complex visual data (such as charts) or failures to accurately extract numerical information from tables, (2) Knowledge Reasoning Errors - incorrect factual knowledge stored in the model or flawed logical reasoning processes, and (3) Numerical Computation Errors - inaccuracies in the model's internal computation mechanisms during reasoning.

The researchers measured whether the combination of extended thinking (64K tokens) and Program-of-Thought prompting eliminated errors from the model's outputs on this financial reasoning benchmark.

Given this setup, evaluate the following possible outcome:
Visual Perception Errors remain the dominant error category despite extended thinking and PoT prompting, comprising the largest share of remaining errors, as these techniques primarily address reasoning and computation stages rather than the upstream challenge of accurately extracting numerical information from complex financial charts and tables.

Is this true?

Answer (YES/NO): NO